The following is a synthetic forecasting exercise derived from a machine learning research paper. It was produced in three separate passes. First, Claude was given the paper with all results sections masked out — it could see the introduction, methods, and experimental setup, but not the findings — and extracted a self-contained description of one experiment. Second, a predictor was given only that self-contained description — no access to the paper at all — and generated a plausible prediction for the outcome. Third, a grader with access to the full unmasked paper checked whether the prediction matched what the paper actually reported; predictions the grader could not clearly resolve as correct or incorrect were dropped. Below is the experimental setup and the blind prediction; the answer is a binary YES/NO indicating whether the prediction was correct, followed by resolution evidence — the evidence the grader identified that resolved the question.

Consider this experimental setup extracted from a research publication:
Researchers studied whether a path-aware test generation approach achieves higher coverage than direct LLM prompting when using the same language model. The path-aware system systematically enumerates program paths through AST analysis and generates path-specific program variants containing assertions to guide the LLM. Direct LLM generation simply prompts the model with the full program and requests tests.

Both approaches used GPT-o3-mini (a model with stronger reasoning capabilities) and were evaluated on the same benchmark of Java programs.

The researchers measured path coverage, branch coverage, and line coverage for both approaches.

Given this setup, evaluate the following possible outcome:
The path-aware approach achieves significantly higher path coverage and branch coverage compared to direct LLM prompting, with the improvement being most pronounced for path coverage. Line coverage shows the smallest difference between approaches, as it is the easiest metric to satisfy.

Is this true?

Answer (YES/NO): NO